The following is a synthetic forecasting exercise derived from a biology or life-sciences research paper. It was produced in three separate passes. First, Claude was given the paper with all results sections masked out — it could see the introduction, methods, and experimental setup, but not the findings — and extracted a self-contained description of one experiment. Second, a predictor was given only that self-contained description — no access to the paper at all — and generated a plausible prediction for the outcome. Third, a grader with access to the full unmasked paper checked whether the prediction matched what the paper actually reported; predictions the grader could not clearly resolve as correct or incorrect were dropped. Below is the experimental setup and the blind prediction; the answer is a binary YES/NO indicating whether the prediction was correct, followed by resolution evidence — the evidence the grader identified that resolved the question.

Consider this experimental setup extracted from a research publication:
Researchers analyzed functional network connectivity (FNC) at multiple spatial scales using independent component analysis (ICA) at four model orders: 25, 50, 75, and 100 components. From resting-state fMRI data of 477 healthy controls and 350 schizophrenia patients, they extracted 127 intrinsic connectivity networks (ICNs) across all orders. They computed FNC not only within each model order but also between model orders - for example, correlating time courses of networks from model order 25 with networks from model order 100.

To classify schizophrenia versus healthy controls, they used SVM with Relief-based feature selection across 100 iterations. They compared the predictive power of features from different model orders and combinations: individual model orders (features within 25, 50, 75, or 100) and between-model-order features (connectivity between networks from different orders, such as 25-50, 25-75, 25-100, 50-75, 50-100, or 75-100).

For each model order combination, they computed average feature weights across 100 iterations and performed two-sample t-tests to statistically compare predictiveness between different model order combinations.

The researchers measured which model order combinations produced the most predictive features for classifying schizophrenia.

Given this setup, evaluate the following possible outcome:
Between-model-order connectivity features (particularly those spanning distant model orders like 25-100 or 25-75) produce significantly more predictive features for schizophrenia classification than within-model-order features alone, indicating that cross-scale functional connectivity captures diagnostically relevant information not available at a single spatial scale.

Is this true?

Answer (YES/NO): NO